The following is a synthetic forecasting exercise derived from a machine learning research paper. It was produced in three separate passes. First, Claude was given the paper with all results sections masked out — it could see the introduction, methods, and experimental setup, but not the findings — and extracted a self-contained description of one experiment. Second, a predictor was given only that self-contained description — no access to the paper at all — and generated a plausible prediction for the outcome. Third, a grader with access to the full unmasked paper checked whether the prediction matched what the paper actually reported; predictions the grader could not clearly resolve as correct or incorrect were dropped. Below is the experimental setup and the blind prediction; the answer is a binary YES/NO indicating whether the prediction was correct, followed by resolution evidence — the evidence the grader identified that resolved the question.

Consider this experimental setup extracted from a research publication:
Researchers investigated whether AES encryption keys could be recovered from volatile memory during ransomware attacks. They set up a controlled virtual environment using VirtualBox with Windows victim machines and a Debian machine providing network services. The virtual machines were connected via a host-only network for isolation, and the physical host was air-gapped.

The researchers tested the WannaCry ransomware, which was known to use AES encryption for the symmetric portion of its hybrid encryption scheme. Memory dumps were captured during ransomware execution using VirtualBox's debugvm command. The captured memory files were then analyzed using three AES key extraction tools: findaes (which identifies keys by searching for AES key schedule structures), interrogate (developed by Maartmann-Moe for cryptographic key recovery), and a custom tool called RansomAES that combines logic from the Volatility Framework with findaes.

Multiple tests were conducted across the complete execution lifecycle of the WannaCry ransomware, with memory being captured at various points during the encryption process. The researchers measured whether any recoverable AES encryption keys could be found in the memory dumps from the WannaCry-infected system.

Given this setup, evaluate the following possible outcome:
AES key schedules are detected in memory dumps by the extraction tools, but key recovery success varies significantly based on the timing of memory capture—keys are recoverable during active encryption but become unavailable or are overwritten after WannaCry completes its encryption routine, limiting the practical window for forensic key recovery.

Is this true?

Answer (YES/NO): NO